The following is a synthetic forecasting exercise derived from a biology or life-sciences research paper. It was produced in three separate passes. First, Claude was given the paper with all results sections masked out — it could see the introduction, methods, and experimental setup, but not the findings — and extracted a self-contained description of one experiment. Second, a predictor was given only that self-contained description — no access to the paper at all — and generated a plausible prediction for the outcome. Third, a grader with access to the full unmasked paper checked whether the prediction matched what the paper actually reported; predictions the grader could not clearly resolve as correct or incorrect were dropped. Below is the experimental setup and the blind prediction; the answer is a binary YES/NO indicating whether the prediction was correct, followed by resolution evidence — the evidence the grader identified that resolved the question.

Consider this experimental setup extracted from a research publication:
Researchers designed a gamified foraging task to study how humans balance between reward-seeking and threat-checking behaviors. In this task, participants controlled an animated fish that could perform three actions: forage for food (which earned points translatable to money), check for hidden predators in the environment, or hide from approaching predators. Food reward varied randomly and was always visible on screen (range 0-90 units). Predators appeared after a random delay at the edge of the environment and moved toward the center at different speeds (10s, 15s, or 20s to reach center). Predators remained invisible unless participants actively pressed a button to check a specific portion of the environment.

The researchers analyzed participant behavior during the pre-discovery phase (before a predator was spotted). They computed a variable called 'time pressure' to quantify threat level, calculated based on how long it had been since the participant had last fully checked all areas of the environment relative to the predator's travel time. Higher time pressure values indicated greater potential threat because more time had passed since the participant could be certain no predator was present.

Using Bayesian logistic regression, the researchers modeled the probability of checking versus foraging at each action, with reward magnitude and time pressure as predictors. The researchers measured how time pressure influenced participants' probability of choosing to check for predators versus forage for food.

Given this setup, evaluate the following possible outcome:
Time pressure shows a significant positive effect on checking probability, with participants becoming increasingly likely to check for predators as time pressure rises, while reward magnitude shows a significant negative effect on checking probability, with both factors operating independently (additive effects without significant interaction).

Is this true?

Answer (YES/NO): NO